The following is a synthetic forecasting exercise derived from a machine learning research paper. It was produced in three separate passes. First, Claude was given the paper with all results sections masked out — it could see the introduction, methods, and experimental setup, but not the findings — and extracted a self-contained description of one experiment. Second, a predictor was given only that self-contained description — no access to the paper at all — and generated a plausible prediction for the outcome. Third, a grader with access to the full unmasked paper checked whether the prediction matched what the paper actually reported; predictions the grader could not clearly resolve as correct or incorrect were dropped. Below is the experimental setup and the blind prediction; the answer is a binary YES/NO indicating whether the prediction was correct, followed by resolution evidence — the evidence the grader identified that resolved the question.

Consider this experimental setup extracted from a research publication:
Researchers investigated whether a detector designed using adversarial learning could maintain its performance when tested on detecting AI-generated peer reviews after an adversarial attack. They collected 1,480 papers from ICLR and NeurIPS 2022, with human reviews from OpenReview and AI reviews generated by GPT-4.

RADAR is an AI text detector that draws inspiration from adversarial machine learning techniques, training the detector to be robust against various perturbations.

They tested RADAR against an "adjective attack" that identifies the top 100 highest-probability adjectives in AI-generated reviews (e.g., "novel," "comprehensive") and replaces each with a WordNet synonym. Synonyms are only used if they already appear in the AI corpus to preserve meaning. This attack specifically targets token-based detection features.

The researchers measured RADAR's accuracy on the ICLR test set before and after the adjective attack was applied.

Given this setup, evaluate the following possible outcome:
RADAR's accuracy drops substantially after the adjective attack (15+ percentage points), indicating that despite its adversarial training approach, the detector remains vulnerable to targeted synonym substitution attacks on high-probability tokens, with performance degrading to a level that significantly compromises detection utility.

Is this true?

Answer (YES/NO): YES